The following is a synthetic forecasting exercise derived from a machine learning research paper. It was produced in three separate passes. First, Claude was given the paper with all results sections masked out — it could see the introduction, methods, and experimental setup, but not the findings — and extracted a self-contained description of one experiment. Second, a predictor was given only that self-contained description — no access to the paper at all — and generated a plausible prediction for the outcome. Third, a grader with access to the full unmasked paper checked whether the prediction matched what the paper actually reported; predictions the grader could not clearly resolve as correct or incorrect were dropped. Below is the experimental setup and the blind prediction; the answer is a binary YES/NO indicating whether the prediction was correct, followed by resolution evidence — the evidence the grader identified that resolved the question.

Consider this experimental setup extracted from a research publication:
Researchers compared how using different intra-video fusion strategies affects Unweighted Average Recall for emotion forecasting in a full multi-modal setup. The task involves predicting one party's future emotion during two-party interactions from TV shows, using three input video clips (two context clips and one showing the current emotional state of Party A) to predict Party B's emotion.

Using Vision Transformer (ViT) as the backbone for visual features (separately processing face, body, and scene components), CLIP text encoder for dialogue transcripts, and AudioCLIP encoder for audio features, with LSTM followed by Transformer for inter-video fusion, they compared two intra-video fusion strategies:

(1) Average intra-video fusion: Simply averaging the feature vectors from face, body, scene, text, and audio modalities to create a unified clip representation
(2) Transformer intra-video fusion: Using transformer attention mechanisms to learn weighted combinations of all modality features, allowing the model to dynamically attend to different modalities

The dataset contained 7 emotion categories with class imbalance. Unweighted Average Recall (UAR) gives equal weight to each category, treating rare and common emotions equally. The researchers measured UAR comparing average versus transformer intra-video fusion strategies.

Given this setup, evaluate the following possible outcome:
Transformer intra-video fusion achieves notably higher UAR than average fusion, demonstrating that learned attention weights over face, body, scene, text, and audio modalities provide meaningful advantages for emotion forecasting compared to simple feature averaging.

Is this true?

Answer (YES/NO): NO